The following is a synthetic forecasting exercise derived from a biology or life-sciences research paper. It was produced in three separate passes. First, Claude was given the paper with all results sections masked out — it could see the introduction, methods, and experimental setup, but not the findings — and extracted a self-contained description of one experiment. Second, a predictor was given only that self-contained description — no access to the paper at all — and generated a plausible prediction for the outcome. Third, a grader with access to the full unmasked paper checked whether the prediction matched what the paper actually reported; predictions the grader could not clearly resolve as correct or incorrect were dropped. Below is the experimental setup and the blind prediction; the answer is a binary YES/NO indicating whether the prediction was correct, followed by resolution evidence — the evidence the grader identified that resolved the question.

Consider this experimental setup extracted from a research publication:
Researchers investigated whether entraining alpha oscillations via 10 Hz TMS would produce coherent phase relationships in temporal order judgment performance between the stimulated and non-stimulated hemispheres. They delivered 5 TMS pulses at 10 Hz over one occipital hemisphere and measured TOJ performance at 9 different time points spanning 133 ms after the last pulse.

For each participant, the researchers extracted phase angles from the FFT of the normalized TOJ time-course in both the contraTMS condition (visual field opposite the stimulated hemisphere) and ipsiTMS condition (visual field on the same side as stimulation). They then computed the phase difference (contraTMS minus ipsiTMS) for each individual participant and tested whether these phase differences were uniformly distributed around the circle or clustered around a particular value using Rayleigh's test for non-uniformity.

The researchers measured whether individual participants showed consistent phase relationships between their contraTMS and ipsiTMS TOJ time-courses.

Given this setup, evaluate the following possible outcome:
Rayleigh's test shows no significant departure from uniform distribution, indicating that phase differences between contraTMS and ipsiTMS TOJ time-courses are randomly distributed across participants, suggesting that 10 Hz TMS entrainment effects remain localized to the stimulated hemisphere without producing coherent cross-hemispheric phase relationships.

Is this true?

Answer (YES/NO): NO